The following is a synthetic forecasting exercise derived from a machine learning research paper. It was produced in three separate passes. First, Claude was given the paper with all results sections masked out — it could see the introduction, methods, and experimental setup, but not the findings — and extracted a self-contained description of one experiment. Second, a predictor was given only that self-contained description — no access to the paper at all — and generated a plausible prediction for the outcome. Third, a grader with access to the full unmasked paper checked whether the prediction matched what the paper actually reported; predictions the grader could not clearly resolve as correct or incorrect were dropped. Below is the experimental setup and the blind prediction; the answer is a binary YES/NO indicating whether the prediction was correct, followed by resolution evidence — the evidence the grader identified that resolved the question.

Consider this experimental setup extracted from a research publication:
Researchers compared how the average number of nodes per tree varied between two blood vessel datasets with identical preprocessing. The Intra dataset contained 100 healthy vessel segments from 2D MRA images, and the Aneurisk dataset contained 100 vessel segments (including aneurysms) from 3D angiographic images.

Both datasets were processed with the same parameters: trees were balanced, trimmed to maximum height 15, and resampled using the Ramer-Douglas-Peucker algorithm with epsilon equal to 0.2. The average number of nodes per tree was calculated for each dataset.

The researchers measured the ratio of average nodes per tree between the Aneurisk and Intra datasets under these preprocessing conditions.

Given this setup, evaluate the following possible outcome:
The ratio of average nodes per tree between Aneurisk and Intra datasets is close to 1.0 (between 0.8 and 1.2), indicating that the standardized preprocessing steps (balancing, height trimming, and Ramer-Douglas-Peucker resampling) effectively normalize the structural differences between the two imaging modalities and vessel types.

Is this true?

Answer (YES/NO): NO